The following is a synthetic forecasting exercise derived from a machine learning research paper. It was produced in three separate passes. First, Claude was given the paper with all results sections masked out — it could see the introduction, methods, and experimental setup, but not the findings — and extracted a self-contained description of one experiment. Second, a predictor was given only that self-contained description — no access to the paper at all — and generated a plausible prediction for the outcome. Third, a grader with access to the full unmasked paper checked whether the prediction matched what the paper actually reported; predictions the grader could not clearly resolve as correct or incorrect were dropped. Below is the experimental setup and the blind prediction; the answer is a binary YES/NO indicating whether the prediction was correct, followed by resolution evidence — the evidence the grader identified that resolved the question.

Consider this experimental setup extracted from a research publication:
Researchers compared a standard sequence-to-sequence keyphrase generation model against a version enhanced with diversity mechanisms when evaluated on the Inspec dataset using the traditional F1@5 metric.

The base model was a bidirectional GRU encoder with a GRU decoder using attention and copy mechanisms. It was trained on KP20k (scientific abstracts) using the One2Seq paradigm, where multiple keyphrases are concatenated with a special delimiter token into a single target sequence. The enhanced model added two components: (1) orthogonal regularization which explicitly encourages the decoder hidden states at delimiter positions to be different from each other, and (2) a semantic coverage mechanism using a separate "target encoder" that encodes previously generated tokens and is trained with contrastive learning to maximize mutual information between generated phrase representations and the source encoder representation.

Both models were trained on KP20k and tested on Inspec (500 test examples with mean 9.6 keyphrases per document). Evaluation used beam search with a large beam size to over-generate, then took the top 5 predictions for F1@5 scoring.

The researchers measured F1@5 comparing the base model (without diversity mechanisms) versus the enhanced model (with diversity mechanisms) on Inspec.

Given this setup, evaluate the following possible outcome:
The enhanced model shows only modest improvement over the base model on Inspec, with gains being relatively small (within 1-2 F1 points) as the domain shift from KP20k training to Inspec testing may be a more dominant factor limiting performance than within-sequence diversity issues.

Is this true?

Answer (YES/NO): NO